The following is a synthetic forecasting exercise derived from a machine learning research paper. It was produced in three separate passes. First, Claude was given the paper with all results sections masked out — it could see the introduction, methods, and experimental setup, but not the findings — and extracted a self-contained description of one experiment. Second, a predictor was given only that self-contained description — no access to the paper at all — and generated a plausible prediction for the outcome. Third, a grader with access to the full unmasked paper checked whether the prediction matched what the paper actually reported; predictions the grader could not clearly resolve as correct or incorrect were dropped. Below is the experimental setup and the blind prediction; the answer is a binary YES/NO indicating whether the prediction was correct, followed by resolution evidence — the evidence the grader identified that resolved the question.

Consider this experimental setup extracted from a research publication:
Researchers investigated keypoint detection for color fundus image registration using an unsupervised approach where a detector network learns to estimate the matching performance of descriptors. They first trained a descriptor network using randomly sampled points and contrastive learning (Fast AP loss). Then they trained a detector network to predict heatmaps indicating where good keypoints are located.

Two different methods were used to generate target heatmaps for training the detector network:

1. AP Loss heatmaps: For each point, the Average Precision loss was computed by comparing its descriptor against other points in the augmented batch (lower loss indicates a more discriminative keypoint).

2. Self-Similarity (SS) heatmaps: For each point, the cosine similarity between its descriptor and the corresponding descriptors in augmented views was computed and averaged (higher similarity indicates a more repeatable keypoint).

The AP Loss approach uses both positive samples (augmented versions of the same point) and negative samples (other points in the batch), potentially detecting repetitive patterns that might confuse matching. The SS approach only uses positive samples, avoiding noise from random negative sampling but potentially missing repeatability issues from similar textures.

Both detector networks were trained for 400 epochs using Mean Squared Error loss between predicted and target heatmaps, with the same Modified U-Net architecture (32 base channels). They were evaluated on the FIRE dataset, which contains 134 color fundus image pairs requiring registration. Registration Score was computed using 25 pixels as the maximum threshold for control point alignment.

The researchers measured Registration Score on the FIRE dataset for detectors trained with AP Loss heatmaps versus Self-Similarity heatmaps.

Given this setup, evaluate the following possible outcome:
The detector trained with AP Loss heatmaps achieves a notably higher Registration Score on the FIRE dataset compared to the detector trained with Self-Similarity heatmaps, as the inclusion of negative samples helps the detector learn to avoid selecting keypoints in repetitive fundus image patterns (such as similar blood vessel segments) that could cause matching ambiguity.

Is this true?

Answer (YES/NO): NO